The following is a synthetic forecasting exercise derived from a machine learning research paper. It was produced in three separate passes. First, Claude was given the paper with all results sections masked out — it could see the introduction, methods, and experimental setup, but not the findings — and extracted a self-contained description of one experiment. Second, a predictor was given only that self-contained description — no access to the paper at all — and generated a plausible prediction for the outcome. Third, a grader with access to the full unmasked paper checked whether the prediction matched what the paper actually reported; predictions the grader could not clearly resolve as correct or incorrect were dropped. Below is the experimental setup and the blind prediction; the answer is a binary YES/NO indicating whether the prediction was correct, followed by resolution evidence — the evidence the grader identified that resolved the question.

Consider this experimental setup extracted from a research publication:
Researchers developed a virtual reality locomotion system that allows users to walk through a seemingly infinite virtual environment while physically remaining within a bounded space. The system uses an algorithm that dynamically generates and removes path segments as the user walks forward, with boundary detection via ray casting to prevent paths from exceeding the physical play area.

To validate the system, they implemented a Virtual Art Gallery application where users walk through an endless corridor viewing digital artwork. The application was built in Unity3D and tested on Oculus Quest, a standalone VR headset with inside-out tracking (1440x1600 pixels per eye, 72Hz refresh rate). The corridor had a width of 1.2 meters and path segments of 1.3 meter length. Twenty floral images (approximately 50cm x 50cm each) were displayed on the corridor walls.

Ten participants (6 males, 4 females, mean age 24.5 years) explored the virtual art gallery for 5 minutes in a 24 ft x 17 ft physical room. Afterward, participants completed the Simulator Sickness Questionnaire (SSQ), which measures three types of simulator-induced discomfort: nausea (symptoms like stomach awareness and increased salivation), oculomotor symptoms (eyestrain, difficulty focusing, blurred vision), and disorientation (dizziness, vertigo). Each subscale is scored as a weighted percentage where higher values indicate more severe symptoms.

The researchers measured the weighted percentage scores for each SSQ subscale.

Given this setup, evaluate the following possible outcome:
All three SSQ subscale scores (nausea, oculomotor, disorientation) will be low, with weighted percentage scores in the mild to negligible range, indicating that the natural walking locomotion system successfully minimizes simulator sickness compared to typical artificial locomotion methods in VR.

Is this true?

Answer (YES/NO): YES